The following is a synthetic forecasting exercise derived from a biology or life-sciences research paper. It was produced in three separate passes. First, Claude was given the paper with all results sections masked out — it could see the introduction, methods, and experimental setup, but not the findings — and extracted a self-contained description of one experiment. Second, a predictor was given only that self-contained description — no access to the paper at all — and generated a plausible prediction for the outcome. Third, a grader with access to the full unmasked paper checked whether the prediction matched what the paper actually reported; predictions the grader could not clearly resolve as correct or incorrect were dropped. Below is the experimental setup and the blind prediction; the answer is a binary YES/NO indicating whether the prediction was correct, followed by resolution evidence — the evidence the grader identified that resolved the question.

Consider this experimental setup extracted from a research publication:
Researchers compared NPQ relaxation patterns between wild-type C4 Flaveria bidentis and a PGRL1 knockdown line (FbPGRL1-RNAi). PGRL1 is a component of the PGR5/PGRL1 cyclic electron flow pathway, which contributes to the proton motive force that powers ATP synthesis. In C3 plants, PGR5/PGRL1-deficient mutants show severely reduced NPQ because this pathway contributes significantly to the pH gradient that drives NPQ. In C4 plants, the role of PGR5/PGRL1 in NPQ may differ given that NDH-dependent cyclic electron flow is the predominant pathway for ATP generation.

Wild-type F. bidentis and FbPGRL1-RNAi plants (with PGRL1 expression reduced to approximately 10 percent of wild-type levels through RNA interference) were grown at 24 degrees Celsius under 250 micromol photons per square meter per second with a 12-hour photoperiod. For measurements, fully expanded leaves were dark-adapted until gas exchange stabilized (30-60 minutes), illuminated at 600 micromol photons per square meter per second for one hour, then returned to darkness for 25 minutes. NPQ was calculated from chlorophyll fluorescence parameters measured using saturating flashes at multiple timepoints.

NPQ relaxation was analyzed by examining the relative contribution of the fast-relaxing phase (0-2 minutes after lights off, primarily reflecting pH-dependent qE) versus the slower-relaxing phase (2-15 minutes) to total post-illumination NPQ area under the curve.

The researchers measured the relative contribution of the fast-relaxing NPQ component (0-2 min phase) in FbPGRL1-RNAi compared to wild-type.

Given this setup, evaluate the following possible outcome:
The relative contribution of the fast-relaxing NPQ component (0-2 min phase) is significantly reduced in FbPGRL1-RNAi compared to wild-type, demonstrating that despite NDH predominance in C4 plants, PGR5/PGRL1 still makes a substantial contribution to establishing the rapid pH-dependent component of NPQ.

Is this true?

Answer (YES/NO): YES